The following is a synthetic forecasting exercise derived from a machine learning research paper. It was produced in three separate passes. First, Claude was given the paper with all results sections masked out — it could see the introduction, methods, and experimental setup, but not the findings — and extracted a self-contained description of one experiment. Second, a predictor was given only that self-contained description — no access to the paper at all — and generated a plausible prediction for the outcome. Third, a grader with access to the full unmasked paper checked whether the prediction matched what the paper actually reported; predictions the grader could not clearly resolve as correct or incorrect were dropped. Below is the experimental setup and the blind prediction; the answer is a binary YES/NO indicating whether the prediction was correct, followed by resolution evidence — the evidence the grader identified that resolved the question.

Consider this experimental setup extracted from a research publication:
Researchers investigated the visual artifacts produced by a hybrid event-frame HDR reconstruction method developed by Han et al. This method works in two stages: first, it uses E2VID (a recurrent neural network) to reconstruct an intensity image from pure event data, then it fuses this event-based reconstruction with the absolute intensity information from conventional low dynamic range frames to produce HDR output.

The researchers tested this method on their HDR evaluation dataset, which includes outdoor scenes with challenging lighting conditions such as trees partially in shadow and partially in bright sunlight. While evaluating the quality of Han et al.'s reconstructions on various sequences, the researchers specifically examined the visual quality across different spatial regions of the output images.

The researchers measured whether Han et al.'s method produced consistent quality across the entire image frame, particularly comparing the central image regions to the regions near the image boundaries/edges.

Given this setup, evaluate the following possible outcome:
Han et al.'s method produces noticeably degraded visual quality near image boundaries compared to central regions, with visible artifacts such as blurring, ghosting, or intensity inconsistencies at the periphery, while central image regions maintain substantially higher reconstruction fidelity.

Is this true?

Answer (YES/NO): YES